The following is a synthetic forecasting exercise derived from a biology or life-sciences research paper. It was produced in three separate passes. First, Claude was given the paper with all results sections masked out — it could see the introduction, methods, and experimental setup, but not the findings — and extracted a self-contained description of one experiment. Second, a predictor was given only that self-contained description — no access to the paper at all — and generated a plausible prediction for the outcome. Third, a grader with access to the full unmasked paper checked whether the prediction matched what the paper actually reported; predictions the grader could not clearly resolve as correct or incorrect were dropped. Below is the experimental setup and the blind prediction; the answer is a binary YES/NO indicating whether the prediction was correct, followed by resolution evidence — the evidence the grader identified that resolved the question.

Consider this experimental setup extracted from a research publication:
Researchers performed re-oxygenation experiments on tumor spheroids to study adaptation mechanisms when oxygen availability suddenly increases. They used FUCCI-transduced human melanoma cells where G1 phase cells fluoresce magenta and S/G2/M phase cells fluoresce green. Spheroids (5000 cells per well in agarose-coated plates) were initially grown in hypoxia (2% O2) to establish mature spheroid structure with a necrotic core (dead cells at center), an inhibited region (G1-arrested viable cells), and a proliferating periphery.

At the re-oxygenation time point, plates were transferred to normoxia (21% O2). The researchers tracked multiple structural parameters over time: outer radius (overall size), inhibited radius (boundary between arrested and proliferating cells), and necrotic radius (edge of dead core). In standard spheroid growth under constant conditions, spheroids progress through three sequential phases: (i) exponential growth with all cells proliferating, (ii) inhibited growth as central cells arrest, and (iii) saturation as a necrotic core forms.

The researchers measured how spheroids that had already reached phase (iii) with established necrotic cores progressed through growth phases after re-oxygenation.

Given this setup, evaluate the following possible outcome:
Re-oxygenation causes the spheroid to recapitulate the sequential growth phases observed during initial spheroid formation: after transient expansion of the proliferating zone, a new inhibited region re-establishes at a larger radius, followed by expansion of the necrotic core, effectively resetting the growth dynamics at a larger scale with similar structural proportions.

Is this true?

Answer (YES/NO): NO